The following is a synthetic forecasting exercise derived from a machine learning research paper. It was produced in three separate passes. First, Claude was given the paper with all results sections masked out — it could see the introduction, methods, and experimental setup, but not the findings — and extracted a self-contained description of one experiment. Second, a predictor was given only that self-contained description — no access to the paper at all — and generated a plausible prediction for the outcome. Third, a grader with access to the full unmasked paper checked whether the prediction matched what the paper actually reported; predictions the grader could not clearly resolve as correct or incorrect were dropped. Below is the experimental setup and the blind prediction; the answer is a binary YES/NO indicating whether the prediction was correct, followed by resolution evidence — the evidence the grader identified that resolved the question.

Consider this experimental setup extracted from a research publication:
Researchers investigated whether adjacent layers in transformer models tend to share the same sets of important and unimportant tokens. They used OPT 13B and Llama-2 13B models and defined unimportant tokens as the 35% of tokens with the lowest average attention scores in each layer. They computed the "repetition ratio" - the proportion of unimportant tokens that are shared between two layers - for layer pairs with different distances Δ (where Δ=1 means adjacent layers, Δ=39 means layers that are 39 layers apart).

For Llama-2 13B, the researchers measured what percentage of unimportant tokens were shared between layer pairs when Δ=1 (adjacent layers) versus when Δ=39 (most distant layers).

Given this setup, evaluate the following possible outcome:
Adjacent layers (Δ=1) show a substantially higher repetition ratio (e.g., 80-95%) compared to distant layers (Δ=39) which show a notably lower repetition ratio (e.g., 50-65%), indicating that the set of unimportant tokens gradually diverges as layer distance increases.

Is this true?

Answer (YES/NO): NO